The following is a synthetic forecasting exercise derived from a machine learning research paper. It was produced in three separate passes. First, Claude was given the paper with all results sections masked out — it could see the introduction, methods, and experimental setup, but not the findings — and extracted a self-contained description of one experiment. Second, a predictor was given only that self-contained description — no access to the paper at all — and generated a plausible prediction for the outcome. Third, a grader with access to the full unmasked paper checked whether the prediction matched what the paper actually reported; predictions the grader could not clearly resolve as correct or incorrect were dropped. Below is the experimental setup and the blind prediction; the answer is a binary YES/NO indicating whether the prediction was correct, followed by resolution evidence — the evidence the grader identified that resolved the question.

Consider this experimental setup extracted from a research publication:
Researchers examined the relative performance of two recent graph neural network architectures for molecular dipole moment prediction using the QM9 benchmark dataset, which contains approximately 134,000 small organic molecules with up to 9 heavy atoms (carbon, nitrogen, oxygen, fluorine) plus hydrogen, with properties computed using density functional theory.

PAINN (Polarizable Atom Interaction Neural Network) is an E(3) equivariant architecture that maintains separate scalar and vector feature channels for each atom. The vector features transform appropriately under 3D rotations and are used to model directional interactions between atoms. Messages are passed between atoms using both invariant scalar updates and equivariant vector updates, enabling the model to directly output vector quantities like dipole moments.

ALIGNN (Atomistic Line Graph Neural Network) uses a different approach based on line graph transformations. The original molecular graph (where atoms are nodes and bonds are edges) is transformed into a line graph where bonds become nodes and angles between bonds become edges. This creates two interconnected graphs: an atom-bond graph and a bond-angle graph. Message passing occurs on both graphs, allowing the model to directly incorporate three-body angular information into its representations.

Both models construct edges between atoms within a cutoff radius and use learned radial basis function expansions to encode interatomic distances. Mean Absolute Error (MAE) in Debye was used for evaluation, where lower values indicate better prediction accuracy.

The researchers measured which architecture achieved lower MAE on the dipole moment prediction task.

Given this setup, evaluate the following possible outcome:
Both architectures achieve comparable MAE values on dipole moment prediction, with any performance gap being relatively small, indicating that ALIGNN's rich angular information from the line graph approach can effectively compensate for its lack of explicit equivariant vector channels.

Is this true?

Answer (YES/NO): NO